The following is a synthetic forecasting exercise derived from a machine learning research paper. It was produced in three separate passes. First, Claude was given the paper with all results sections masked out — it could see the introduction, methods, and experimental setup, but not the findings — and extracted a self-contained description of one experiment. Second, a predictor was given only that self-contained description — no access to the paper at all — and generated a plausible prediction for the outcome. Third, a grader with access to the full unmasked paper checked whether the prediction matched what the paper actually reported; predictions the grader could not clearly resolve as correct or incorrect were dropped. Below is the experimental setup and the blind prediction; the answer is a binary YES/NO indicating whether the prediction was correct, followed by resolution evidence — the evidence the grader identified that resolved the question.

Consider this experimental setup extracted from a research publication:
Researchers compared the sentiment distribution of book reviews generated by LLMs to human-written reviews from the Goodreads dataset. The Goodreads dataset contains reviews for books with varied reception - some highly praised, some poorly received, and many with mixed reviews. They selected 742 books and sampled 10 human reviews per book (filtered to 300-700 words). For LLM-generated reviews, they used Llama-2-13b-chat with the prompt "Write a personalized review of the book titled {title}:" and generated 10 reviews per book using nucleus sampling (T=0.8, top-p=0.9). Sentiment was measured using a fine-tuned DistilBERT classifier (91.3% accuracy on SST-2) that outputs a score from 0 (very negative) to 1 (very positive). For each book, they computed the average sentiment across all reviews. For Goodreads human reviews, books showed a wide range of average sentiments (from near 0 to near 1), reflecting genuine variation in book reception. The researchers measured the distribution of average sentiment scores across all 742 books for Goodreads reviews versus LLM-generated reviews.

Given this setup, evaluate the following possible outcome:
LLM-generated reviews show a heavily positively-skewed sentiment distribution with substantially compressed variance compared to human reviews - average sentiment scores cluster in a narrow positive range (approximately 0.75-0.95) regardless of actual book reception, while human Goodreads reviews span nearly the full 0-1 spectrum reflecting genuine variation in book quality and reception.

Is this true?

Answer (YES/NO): NO